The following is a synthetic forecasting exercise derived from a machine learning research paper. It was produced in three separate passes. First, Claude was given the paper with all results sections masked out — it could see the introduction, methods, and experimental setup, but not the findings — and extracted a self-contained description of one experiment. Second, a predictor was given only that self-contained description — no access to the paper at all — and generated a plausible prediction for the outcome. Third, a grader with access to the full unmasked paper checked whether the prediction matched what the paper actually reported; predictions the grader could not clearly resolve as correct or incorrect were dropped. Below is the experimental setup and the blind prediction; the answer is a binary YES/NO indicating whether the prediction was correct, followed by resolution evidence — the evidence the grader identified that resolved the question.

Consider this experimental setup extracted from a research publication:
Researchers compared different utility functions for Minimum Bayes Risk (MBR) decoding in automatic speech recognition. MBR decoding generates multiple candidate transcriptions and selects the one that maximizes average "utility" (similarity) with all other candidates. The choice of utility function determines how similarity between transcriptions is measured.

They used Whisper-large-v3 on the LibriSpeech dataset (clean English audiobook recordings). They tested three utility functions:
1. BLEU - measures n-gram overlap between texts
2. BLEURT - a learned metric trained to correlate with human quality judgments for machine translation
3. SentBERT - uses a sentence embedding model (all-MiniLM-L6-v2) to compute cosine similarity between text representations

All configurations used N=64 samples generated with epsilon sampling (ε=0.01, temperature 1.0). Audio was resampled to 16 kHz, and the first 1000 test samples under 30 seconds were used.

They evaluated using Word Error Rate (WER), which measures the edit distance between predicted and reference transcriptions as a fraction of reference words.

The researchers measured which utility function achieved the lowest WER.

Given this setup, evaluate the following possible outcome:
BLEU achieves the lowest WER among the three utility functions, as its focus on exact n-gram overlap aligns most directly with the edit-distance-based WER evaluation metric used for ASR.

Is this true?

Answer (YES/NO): YES